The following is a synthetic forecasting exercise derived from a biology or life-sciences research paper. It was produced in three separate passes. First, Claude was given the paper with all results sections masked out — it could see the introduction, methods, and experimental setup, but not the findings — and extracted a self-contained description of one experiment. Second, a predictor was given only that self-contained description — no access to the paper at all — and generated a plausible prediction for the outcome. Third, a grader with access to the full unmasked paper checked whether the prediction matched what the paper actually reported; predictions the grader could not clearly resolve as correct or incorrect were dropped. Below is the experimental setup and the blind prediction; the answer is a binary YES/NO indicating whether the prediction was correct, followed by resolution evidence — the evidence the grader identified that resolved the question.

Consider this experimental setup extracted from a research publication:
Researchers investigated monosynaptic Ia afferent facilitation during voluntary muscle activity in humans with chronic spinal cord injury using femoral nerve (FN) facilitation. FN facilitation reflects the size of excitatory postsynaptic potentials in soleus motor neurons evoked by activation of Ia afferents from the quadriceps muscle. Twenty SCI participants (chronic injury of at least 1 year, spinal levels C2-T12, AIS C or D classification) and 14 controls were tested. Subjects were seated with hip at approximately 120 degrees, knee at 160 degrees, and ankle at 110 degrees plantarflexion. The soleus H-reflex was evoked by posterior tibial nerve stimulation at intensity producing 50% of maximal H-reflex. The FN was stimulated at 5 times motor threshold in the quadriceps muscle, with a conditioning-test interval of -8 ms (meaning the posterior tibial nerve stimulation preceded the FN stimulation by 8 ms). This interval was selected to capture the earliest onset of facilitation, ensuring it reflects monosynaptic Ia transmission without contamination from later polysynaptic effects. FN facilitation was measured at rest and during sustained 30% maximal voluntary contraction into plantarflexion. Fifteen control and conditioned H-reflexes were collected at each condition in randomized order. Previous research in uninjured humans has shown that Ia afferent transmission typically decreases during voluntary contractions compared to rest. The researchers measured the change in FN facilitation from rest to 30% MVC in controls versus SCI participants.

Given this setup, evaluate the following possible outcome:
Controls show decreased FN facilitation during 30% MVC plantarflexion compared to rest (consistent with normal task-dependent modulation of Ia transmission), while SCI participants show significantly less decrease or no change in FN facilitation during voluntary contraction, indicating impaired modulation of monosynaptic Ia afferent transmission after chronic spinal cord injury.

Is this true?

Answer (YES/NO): NO